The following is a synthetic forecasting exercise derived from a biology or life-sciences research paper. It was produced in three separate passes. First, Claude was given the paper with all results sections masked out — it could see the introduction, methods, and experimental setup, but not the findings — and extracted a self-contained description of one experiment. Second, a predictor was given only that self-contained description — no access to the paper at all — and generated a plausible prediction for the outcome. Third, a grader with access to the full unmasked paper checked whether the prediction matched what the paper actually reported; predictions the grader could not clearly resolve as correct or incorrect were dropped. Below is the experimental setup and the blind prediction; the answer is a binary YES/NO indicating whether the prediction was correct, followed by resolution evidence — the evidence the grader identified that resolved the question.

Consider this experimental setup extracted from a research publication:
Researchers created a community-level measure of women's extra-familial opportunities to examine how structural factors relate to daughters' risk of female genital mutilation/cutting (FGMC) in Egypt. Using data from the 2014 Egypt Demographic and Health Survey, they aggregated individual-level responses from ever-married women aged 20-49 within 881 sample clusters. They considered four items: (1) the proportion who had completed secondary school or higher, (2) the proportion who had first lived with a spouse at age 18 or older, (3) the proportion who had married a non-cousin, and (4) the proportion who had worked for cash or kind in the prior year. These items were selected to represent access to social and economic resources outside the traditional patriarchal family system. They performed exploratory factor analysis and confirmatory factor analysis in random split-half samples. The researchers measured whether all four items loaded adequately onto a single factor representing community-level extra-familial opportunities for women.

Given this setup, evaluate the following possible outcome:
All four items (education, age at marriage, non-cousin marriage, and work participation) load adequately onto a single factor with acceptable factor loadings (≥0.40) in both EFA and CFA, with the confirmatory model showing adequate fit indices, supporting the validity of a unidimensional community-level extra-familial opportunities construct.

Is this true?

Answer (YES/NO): YES